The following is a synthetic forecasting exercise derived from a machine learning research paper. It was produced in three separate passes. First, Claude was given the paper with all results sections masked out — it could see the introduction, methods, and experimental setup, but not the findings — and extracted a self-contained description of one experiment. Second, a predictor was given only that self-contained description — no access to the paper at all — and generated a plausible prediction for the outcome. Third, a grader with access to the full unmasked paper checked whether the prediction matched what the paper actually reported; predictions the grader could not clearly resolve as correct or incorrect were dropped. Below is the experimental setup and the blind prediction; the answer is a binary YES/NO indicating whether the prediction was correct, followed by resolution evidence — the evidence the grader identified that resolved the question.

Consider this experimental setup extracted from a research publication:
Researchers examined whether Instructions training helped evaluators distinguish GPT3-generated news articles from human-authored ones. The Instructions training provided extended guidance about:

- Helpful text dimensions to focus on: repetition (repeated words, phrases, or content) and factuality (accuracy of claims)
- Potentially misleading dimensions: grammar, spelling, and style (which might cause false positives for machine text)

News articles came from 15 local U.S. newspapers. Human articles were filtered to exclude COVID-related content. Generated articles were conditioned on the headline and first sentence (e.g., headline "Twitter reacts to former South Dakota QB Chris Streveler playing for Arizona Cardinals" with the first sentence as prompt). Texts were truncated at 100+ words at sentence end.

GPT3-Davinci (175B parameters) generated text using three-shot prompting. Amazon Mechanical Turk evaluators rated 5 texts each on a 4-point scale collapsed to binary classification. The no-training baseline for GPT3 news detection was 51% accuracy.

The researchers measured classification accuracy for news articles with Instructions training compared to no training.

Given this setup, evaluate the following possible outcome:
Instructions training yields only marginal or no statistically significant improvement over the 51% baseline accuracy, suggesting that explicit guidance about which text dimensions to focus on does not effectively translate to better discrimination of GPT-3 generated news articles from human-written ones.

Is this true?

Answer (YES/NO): YES